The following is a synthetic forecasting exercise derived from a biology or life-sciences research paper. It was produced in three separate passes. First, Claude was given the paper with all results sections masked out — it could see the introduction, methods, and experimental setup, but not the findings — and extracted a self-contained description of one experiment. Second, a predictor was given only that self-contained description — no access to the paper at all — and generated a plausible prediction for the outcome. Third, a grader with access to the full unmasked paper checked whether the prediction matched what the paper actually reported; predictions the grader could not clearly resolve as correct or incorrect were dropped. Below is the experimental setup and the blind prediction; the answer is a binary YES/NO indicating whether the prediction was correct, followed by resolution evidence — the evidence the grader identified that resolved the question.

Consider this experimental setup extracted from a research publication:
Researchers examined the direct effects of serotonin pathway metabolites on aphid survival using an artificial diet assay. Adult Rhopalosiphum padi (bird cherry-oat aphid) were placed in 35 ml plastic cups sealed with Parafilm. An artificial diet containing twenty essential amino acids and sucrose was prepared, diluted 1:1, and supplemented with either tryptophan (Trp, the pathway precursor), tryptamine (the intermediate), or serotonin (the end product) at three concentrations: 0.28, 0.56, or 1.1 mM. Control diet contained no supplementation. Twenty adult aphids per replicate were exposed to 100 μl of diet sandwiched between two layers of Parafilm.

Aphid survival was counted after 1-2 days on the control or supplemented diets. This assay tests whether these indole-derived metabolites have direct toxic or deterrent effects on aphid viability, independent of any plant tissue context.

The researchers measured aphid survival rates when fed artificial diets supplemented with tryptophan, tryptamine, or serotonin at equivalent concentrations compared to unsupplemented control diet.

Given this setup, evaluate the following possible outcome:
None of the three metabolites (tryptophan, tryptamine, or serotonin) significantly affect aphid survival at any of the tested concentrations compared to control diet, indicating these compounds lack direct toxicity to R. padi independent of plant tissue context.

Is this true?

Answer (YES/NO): NO